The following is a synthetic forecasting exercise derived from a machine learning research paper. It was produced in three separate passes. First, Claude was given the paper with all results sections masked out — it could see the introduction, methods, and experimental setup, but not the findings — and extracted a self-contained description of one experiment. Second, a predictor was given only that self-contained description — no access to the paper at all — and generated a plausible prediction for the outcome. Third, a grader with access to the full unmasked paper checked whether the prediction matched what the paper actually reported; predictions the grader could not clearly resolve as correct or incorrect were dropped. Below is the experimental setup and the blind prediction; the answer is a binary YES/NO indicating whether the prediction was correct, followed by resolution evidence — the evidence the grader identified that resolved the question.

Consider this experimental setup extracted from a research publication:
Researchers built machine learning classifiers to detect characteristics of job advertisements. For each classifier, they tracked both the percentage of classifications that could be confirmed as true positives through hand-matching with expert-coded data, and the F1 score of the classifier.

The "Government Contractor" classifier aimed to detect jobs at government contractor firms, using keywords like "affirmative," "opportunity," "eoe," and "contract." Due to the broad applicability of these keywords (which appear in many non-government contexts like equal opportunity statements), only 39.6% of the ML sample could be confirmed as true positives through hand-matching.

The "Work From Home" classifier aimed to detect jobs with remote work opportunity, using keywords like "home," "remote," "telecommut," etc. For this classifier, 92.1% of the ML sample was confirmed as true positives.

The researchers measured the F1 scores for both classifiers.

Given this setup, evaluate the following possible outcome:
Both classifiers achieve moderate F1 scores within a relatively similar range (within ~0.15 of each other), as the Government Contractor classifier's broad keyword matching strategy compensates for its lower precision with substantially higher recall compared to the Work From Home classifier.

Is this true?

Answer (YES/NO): NO